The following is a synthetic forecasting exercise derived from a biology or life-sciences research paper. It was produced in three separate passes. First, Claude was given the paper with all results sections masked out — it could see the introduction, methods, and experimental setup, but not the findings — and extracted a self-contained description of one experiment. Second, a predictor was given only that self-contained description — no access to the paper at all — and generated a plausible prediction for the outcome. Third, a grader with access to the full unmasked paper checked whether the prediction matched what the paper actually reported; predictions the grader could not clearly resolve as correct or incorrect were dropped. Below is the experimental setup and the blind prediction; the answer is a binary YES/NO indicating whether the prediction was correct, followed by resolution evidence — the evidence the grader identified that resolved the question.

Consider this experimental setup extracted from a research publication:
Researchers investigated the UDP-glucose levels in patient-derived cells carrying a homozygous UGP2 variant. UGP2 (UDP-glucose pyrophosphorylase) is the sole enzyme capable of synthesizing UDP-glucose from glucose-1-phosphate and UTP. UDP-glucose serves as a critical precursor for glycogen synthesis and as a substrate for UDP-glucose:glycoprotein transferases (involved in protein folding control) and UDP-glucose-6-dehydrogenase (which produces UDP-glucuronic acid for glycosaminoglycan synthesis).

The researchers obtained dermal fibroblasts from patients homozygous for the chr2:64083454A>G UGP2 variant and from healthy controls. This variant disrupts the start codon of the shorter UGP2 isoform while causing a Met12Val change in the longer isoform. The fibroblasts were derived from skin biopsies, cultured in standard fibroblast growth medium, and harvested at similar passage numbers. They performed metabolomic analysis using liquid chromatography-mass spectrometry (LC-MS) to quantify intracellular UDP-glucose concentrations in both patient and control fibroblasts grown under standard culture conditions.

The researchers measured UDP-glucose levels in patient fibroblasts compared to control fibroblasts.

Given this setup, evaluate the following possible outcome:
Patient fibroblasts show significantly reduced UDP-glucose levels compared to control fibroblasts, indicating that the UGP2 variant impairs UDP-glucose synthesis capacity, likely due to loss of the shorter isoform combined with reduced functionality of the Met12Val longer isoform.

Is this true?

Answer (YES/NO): NO